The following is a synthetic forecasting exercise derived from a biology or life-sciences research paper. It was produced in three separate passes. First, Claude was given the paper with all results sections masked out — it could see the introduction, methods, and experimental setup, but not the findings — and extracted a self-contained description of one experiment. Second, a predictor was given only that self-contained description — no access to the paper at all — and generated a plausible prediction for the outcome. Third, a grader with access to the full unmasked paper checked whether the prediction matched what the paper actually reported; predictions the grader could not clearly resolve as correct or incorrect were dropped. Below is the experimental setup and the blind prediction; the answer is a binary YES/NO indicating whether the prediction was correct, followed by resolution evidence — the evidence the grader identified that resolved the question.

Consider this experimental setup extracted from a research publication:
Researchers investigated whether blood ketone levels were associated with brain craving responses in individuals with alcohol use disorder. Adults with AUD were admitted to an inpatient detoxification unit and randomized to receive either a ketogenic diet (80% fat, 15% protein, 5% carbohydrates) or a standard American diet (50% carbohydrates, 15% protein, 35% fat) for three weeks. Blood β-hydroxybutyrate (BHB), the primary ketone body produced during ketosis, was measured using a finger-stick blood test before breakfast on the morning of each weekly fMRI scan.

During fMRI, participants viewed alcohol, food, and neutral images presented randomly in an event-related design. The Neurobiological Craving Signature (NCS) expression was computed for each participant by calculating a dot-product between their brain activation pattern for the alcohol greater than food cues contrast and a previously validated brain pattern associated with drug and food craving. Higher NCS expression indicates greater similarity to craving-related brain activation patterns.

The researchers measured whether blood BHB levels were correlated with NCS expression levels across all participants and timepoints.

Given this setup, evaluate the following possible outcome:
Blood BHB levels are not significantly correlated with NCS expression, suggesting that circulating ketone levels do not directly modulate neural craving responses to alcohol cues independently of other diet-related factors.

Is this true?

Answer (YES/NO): NO